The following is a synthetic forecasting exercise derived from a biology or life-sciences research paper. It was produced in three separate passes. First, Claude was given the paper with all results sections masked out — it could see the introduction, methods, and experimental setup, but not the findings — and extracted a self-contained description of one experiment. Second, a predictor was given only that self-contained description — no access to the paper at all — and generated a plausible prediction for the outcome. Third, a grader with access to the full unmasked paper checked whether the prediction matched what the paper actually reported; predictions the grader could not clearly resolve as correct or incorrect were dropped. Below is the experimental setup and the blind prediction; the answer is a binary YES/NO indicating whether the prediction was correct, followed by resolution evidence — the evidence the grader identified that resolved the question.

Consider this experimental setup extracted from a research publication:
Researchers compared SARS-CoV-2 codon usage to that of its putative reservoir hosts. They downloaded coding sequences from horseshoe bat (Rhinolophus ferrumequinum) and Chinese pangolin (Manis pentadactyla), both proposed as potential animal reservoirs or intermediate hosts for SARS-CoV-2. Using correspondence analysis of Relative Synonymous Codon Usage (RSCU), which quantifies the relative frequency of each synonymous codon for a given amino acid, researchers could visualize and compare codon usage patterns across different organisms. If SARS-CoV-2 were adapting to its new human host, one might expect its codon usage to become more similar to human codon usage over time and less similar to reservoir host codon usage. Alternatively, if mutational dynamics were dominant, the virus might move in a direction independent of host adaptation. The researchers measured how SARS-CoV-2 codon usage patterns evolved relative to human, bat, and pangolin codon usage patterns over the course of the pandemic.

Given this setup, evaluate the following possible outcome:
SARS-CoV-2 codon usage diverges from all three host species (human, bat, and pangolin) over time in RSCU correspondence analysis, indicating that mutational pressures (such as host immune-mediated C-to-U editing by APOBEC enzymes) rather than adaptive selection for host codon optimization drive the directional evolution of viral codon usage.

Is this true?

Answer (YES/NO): NO